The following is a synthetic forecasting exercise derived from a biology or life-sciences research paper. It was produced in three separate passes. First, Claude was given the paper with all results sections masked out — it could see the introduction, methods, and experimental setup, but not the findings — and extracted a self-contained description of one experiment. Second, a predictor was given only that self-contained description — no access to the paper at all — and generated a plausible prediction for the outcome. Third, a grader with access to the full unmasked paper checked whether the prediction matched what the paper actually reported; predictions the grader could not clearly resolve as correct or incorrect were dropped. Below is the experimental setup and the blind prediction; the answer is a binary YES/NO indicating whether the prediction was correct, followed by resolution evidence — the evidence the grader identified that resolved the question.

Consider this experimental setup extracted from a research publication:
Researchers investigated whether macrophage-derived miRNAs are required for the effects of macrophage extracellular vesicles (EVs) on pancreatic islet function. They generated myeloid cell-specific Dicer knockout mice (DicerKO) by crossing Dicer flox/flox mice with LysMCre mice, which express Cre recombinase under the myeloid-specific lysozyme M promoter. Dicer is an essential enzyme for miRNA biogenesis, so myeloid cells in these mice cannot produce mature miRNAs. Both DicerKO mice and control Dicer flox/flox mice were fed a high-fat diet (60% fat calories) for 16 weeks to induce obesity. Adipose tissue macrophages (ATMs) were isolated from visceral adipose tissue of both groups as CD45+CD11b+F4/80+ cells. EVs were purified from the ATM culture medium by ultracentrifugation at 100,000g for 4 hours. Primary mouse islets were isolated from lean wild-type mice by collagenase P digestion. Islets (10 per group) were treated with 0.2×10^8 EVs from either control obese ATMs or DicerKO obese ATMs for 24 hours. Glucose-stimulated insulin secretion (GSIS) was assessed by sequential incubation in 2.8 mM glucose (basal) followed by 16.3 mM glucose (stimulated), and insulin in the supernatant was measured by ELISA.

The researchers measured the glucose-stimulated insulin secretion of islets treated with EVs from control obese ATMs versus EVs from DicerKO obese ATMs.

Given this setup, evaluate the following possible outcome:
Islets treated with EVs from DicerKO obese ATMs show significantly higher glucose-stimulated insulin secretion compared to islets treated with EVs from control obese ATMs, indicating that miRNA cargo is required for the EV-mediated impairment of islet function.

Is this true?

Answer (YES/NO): YES